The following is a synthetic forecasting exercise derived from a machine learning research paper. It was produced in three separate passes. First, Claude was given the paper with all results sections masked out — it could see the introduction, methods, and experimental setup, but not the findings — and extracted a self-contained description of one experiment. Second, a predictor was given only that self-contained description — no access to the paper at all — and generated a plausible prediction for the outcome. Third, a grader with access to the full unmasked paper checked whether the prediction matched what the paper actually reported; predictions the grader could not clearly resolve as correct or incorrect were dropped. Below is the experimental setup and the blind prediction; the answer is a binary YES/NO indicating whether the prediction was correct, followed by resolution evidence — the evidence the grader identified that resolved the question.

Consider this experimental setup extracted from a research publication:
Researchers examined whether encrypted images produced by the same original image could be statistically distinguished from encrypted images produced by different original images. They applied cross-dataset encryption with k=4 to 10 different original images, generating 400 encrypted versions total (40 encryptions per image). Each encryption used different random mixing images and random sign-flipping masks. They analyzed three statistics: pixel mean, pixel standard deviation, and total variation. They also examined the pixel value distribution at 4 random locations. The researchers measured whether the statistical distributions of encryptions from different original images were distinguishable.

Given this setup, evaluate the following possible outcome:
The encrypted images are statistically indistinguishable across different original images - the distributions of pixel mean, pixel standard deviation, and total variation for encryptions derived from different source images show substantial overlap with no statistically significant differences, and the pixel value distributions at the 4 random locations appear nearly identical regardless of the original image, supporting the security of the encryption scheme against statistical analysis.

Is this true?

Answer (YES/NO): YES